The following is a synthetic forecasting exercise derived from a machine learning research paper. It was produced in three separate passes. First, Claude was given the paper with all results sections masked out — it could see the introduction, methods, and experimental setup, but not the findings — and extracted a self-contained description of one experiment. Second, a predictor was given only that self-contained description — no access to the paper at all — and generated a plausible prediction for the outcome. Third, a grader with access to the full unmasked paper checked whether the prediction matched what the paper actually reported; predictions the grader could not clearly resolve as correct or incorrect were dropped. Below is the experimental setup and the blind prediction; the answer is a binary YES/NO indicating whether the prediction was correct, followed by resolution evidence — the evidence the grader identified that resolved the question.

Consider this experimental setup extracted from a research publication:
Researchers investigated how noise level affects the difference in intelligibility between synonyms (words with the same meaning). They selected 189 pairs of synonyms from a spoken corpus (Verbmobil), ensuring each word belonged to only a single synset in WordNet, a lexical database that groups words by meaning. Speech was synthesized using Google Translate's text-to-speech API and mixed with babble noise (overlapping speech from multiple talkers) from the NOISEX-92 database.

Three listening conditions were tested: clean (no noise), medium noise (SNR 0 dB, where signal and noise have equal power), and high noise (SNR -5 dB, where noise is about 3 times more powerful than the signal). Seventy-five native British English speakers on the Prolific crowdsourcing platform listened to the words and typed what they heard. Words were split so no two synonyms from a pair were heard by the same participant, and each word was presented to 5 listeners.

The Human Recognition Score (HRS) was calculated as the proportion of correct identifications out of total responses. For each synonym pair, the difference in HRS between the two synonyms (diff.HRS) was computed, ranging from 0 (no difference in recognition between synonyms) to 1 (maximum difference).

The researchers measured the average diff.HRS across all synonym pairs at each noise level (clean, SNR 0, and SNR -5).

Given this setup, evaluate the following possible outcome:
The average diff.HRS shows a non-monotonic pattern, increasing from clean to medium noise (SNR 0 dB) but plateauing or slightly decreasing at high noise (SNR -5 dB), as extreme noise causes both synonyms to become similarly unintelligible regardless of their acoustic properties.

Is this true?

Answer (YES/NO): NO